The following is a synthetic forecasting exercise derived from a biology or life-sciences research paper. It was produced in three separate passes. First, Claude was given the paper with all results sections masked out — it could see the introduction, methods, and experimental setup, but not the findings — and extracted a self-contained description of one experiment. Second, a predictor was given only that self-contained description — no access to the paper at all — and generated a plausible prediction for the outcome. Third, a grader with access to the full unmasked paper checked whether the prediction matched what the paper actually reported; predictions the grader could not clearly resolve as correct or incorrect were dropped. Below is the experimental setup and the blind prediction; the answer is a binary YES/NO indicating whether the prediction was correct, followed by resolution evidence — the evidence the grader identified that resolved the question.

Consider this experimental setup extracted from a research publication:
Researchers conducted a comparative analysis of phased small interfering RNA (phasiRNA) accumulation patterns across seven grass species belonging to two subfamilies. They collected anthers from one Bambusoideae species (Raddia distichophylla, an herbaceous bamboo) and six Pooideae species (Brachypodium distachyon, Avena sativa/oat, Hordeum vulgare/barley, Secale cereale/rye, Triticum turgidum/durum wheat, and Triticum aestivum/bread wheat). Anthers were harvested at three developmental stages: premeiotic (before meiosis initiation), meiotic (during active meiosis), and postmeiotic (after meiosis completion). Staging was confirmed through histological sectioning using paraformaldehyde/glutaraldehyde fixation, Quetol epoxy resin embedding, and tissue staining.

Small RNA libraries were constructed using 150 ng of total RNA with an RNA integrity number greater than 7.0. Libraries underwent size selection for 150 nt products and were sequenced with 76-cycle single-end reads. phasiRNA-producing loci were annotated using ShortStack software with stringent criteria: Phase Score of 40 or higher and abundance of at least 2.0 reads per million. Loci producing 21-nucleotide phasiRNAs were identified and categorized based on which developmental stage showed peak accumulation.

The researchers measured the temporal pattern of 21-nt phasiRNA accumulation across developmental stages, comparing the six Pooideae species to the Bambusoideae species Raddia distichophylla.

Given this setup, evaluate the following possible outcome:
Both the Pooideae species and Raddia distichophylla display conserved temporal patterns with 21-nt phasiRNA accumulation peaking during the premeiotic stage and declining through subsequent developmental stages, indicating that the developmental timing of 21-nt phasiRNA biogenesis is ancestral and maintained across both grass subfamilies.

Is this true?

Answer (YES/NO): NO